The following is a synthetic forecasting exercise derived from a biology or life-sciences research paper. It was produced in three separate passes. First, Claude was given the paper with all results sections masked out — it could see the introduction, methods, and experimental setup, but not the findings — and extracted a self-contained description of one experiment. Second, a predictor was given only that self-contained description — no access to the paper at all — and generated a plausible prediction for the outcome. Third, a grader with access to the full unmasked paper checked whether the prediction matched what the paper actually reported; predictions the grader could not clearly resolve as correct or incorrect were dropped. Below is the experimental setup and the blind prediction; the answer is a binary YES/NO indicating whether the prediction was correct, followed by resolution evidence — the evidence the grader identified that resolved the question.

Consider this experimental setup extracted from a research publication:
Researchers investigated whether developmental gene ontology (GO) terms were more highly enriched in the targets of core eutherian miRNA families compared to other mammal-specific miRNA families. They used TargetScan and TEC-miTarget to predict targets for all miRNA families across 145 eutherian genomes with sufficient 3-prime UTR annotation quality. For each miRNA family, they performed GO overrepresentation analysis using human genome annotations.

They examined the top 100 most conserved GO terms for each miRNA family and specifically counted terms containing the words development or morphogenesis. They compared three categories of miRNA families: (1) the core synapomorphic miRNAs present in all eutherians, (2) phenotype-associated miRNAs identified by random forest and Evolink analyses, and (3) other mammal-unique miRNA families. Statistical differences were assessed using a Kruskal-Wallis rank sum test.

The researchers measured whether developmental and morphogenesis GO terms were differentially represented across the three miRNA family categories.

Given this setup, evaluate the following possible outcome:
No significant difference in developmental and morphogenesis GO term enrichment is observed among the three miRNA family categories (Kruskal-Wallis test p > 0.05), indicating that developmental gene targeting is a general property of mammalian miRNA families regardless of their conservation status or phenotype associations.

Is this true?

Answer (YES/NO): NO